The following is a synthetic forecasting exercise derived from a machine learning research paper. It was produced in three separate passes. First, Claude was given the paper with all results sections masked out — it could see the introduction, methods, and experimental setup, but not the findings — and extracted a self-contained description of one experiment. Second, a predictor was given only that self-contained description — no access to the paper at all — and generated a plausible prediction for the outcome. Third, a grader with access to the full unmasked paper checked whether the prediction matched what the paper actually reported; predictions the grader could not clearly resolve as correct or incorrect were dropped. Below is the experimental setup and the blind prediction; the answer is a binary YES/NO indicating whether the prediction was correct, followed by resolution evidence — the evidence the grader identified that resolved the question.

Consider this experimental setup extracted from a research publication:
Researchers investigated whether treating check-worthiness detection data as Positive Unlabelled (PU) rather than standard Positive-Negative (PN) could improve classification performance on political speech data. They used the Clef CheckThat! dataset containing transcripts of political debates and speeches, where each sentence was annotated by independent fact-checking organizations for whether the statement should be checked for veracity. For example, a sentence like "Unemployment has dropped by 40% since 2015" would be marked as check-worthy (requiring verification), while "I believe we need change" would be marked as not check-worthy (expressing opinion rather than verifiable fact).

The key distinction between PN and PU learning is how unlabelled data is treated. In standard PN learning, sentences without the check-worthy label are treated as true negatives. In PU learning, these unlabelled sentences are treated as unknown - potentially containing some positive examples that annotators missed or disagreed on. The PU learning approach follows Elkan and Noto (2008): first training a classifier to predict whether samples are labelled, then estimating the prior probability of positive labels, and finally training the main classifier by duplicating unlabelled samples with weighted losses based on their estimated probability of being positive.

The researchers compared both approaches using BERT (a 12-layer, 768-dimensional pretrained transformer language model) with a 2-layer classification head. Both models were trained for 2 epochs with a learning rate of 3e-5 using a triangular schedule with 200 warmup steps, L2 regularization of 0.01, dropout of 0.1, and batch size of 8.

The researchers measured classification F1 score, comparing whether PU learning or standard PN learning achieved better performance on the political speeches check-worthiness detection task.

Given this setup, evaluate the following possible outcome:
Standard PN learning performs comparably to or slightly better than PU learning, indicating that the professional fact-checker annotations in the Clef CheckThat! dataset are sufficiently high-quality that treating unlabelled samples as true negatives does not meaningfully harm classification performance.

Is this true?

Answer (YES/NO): NO